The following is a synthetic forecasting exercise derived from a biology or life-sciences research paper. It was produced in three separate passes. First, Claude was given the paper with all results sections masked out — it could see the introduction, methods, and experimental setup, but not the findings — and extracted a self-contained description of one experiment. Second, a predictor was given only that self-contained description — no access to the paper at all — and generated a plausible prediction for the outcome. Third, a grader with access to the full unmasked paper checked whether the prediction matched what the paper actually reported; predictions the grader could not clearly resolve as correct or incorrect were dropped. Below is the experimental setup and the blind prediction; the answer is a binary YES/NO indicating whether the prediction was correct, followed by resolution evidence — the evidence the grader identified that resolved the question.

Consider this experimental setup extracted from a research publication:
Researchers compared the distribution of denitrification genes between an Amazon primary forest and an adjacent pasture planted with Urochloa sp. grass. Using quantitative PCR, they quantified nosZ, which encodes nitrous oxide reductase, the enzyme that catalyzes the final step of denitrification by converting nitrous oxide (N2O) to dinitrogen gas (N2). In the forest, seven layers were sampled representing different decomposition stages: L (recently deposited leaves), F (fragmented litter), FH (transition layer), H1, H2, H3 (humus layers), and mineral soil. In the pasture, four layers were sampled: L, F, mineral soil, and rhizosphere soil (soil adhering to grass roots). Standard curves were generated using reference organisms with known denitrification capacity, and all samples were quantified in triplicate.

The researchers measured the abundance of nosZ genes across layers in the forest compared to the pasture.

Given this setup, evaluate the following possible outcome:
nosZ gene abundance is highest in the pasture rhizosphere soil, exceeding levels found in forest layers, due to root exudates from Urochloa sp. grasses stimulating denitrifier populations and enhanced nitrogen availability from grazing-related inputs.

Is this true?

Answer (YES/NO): NO